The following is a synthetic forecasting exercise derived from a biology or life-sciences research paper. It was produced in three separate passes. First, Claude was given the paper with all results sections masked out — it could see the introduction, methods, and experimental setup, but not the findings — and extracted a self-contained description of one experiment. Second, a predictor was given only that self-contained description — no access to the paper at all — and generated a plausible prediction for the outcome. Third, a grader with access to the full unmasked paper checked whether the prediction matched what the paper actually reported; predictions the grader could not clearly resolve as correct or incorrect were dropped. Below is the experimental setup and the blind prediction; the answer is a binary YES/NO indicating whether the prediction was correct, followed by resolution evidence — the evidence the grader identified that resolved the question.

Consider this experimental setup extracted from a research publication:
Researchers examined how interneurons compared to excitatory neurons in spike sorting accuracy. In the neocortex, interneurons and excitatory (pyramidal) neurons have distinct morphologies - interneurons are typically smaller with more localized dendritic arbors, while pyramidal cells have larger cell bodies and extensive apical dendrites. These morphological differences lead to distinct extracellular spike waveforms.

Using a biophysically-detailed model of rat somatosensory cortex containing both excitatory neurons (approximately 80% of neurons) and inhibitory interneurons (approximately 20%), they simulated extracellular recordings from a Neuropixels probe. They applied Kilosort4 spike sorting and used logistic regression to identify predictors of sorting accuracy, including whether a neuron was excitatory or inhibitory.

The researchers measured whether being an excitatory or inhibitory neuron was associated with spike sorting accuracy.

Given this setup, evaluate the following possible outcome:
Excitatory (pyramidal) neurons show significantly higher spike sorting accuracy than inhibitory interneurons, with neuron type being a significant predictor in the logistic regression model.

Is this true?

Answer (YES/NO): YES